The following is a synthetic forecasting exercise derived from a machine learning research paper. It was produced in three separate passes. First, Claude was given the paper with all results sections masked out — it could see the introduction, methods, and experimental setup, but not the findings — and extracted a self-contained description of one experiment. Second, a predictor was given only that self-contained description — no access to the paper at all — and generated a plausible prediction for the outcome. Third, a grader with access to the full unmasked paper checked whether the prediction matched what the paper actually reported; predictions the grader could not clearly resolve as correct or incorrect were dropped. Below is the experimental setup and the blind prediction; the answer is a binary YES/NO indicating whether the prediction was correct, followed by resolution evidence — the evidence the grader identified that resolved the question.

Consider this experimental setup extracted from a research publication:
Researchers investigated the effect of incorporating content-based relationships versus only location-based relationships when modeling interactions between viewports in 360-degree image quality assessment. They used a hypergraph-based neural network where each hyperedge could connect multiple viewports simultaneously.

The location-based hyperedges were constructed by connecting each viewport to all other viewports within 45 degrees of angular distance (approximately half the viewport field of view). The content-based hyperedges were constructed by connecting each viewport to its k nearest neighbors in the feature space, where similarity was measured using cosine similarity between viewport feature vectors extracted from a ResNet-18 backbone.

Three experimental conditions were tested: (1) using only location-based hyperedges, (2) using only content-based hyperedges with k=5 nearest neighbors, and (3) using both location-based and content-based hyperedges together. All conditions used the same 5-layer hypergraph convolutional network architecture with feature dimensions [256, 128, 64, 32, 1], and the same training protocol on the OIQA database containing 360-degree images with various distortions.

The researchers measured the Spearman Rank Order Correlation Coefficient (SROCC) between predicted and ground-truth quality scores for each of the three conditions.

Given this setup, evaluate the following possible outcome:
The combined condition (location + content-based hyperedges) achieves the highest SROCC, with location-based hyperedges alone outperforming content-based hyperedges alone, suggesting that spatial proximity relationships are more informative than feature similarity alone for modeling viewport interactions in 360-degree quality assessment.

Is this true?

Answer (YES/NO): YES